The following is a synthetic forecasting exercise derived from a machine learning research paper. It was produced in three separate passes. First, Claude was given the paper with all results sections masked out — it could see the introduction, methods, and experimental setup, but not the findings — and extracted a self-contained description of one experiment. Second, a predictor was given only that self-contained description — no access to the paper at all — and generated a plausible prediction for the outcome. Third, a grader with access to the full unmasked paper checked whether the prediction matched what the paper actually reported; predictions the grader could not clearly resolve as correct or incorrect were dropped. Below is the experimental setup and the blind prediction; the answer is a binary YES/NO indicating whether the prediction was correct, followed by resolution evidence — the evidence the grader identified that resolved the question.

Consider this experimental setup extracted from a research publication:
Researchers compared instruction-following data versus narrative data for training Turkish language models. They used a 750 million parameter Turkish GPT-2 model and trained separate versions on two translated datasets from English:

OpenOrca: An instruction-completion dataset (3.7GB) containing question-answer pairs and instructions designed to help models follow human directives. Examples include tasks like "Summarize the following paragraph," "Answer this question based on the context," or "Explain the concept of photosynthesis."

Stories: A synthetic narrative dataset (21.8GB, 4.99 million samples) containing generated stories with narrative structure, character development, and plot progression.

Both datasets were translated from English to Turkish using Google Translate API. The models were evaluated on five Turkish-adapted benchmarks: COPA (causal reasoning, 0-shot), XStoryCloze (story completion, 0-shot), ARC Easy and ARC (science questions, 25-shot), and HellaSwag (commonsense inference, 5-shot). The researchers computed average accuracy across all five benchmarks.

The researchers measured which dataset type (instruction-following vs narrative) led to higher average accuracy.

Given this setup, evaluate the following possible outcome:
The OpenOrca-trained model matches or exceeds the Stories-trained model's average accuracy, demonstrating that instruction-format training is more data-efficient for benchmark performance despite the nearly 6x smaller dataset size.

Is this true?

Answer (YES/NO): NO